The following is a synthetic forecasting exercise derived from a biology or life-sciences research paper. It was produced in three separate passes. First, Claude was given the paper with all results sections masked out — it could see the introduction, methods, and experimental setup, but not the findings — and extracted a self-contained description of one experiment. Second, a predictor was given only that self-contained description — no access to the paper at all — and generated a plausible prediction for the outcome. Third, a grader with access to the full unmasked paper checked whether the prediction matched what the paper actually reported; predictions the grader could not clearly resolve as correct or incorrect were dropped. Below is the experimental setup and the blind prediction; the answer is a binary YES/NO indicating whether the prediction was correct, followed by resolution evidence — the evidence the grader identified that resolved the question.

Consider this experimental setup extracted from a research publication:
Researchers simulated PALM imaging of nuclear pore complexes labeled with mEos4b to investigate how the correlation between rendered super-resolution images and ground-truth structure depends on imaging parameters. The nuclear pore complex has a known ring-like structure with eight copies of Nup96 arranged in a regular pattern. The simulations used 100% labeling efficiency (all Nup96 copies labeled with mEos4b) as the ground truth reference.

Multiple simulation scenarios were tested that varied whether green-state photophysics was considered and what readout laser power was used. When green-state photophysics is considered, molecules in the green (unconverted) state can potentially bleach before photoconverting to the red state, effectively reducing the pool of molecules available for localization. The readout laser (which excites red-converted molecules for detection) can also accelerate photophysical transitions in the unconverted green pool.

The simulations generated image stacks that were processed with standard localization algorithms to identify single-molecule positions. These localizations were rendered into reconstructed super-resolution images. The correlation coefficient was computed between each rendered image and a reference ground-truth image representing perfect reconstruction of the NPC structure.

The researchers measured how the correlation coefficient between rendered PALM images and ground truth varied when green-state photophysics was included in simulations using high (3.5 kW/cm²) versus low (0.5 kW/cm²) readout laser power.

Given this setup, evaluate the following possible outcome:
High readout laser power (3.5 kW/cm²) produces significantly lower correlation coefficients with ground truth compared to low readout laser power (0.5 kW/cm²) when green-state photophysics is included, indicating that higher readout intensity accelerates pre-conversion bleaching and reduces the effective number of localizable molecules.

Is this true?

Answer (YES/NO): NO